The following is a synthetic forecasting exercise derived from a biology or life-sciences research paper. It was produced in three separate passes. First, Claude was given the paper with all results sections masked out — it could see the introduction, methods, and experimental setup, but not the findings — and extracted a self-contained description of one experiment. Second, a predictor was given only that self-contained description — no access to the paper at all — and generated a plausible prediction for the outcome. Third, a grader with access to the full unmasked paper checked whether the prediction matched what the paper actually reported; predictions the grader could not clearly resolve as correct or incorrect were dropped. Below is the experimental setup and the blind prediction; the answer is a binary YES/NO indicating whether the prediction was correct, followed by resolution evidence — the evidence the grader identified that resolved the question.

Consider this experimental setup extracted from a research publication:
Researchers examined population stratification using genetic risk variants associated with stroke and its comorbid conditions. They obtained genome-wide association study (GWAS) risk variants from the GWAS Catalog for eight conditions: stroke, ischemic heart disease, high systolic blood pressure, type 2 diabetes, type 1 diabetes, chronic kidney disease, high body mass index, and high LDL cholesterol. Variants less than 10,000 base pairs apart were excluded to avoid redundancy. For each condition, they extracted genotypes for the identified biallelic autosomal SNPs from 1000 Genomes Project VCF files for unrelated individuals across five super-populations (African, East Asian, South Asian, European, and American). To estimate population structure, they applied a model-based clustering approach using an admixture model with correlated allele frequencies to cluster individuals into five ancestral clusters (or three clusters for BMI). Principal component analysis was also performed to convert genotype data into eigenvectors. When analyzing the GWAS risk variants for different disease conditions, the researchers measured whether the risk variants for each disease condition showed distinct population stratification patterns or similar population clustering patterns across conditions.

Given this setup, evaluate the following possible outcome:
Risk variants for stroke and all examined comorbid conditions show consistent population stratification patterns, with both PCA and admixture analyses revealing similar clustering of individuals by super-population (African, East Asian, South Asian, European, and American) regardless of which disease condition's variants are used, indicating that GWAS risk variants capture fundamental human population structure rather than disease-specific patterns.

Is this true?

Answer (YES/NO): NO